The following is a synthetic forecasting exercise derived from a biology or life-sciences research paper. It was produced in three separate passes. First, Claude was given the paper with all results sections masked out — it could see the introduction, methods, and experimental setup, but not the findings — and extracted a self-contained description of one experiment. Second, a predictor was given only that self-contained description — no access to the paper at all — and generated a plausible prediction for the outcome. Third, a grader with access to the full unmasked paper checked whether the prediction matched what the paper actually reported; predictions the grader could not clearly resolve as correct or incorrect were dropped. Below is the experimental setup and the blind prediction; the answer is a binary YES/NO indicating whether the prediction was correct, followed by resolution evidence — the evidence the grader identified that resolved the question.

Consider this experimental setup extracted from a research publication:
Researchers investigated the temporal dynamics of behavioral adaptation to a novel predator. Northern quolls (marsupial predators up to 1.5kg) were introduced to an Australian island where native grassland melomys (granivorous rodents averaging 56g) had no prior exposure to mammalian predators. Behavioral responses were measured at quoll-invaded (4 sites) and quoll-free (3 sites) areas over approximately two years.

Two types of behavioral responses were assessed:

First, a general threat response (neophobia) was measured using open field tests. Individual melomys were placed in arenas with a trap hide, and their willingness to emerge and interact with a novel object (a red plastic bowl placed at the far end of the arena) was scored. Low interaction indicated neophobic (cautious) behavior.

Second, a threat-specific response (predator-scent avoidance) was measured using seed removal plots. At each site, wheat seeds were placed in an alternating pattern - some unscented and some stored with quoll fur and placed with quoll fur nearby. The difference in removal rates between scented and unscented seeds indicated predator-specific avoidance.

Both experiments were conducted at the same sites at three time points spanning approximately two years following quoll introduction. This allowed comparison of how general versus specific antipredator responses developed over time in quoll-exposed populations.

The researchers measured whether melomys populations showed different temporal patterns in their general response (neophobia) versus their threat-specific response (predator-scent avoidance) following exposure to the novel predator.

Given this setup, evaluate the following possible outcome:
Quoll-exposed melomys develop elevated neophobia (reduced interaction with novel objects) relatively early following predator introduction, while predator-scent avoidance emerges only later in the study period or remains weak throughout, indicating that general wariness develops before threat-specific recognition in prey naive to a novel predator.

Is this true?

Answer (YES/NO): YES